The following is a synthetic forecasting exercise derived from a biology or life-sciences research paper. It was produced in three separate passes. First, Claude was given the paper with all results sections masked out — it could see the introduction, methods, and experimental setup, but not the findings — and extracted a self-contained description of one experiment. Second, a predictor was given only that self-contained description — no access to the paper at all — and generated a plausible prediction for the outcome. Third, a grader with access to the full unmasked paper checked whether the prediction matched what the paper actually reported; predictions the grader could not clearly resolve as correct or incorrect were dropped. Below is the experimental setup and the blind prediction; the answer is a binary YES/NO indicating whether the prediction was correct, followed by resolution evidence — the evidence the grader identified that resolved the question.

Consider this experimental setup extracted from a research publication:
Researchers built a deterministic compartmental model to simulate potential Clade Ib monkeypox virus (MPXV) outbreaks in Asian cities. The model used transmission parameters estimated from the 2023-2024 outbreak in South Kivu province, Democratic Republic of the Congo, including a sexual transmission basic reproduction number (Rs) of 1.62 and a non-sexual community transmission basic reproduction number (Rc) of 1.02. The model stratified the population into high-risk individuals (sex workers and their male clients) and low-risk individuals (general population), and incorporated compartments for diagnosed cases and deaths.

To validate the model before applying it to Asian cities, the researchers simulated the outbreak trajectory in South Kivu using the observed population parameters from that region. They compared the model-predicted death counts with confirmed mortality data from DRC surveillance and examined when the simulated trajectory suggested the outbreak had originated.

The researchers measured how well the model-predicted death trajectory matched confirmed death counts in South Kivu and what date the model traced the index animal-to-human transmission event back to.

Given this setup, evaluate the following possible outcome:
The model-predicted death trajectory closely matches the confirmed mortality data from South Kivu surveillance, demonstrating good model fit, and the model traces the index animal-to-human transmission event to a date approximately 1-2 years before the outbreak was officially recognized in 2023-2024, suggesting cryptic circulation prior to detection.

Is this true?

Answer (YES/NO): NO